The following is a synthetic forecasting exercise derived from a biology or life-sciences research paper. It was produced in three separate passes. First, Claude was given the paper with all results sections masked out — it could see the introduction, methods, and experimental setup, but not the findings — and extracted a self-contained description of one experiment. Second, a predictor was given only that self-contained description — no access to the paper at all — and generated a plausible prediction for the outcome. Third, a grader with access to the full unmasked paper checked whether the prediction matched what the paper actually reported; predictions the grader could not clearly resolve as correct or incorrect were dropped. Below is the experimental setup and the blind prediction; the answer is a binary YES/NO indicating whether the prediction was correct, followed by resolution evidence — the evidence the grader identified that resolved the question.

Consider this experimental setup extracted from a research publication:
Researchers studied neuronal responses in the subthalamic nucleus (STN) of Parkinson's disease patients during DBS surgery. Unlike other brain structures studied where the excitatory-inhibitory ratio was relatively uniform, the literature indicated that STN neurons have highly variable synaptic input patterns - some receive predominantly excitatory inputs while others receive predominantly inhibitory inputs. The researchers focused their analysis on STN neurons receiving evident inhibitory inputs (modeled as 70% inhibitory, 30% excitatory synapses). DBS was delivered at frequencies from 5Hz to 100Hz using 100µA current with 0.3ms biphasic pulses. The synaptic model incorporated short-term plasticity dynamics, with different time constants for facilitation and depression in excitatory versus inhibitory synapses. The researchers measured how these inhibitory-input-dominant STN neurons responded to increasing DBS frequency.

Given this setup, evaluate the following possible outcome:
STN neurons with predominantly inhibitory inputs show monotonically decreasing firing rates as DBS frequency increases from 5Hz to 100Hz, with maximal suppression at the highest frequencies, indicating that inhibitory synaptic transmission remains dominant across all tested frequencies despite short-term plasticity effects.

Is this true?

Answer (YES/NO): YES